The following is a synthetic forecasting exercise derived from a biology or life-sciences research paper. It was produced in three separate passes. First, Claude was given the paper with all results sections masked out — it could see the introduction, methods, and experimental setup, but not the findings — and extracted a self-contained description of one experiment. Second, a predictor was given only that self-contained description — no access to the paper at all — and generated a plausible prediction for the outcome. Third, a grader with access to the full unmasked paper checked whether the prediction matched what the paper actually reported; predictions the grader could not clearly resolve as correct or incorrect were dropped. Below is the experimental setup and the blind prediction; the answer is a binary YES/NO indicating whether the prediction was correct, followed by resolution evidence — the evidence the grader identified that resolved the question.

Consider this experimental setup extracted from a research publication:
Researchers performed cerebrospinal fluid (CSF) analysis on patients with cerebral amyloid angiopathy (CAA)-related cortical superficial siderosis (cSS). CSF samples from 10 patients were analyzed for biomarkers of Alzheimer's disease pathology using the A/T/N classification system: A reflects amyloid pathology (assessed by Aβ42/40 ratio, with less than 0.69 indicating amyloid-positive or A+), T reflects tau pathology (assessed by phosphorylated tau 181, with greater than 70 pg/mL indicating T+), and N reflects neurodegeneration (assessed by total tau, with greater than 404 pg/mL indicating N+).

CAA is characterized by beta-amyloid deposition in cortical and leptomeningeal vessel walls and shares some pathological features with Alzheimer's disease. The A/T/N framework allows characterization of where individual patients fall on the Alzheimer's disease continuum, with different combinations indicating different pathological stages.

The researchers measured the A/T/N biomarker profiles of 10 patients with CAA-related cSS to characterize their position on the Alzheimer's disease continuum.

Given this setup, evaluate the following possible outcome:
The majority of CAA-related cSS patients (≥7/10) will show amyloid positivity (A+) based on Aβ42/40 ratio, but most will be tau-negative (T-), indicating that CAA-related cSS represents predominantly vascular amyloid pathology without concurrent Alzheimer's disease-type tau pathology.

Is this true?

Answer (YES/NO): YES